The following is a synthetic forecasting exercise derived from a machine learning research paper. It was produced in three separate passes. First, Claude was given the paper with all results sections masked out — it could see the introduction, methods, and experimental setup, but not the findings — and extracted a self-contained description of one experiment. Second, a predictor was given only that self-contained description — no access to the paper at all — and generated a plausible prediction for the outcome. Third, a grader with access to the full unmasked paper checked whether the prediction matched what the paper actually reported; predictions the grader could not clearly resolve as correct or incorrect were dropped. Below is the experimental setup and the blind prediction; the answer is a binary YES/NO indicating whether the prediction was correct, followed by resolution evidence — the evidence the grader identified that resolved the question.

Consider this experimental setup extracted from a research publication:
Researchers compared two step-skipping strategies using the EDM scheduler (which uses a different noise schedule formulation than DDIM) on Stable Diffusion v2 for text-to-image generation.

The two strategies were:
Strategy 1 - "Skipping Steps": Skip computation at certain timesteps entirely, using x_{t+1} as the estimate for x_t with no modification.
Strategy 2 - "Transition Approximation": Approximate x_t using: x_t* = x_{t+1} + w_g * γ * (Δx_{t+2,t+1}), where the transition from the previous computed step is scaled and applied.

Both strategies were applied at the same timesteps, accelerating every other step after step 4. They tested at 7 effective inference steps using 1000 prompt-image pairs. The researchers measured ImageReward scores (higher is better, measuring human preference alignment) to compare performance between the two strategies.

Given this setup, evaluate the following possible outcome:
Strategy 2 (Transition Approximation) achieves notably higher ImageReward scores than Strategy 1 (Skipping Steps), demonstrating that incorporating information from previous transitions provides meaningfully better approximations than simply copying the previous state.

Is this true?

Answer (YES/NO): YES